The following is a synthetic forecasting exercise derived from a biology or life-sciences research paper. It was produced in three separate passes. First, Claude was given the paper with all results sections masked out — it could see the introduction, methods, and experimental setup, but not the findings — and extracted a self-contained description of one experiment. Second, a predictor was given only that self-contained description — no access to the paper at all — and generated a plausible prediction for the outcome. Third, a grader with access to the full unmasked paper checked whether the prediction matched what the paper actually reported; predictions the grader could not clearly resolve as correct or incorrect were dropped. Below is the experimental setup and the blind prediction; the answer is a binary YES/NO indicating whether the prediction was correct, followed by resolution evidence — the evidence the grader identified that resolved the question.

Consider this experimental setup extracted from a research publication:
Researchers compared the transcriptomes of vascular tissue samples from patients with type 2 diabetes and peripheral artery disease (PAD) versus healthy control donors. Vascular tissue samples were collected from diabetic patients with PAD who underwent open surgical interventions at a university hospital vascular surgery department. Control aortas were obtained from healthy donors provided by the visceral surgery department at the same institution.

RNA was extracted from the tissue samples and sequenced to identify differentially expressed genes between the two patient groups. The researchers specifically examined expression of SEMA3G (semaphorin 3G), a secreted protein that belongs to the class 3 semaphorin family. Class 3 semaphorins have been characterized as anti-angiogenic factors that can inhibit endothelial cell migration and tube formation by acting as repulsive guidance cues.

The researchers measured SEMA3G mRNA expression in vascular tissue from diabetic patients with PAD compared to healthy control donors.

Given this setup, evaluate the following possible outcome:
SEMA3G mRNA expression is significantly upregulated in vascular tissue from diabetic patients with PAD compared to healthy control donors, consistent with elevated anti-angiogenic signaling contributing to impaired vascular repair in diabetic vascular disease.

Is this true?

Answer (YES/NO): YES